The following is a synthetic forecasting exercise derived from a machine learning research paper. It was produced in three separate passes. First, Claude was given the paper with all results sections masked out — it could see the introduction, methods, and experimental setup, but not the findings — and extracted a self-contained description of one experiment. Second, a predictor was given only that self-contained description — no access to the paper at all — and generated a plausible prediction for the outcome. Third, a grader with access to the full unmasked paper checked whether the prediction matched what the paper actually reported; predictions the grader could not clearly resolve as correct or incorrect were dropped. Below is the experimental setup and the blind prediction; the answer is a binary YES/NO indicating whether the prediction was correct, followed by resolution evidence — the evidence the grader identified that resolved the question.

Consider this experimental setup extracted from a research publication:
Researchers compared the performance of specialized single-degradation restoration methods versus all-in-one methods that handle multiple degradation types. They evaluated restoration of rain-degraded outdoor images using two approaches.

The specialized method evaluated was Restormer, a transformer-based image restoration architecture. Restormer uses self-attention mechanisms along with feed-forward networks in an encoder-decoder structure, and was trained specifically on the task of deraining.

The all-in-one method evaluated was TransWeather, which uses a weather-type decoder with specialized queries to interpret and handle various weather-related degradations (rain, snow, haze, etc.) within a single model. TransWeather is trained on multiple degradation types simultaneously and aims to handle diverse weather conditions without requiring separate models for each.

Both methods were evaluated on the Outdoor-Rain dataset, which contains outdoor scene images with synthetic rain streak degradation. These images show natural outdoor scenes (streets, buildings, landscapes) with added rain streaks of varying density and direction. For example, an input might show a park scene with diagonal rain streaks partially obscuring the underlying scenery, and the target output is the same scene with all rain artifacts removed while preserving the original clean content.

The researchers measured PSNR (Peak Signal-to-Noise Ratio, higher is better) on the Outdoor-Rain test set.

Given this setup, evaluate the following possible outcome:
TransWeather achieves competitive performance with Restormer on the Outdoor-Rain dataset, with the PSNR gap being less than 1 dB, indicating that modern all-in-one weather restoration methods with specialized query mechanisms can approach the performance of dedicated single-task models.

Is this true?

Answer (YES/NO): NO